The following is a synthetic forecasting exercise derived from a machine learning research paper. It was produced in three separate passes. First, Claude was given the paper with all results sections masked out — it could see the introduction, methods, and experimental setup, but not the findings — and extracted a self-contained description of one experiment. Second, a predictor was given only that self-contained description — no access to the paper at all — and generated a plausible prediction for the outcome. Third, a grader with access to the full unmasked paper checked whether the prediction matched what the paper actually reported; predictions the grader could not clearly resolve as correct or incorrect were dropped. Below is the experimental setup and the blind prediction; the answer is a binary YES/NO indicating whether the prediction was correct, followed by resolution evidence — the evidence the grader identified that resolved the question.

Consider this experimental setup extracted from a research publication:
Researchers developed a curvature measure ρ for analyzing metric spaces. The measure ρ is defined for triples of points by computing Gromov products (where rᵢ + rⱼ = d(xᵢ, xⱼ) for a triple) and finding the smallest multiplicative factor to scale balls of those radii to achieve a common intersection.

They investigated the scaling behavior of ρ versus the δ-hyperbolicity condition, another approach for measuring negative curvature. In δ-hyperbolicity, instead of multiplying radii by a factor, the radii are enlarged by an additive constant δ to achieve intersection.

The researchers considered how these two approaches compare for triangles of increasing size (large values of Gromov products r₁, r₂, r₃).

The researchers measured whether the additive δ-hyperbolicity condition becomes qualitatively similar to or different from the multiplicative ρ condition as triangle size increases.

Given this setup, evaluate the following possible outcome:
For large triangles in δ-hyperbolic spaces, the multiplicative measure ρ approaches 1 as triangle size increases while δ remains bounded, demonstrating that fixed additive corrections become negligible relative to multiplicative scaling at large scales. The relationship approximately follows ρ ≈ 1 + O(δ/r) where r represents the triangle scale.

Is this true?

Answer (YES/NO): YES